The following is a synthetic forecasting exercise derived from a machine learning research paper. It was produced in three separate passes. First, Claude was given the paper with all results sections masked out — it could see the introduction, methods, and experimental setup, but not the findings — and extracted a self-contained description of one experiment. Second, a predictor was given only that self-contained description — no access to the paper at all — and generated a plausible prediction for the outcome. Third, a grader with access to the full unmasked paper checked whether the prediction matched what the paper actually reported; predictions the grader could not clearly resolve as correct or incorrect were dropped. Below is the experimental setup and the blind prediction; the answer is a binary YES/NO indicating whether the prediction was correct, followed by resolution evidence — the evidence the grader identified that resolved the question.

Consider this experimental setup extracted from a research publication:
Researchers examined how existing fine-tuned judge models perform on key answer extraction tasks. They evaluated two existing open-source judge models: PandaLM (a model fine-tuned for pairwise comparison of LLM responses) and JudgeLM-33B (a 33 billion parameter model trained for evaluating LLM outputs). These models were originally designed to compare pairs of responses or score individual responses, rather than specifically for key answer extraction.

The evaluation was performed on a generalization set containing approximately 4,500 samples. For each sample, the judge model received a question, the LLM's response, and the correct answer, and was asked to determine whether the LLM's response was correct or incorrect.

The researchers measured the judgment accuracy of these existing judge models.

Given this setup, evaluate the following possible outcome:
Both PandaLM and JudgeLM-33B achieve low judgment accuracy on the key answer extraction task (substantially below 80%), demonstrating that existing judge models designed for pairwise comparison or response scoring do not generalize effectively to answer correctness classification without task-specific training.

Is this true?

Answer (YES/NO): NO